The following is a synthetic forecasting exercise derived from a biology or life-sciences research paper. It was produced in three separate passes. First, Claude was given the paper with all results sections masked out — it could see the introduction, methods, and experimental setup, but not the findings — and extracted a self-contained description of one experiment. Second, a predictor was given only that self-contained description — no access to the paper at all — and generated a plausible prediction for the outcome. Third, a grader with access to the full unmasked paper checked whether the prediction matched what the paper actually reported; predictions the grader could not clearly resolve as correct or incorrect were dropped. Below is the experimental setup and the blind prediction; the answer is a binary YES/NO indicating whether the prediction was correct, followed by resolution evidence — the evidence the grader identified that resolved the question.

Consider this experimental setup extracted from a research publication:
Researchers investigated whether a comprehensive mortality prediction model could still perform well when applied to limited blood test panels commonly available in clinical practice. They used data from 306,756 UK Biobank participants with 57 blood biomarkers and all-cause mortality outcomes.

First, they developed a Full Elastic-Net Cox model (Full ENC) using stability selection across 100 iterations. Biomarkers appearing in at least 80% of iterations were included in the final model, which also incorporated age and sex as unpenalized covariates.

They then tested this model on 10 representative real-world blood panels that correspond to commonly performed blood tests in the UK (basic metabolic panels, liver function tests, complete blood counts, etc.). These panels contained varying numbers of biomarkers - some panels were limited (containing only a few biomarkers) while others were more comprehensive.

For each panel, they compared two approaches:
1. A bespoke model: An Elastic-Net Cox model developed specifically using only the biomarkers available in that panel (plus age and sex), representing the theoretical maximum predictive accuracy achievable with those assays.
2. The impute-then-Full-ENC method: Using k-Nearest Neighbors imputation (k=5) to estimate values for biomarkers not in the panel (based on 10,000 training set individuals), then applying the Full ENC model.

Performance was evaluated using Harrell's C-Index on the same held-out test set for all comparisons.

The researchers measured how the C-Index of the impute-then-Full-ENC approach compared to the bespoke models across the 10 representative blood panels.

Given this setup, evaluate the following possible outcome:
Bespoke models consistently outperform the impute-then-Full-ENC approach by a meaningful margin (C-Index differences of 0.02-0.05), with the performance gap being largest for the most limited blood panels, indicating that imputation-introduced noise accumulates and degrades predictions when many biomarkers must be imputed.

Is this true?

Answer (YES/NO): NO